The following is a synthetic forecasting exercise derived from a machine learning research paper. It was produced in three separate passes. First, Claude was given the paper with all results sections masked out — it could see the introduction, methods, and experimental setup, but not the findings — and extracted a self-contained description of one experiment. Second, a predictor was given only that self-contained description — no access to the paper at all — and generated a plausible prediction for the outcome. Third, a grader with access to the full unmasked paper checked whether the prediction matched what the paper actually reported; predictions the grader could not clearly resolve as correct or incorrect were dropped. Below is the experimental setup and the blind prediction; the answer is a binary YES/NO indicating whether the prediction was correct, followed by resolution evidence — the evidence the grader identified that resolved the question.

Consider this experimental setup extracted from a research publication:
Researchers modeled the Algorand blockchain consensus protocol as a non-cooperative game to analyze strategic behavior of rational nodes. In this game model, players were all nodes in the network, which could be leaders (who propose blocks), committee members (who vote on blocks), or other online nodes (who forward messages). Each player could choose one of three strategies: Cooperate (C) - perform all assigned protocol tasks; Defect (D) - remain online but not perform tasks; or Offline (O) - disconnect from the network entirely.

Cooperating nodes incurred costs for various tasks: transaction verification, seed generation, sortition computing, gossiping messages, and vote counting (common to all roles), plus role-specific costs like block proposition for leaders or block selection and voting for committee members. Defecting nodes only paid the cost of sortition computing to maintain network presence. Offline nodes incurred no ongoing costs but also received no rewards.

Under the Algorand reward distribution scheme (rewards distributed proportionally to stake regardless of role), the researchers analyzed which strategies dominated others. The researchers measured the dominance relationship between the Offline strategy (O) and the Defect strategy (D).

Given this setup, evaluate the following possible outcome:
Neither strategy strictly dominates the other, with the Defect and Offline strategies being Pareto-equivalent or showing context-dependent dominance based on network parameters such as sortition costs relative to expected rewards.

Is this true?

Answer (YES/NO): NO